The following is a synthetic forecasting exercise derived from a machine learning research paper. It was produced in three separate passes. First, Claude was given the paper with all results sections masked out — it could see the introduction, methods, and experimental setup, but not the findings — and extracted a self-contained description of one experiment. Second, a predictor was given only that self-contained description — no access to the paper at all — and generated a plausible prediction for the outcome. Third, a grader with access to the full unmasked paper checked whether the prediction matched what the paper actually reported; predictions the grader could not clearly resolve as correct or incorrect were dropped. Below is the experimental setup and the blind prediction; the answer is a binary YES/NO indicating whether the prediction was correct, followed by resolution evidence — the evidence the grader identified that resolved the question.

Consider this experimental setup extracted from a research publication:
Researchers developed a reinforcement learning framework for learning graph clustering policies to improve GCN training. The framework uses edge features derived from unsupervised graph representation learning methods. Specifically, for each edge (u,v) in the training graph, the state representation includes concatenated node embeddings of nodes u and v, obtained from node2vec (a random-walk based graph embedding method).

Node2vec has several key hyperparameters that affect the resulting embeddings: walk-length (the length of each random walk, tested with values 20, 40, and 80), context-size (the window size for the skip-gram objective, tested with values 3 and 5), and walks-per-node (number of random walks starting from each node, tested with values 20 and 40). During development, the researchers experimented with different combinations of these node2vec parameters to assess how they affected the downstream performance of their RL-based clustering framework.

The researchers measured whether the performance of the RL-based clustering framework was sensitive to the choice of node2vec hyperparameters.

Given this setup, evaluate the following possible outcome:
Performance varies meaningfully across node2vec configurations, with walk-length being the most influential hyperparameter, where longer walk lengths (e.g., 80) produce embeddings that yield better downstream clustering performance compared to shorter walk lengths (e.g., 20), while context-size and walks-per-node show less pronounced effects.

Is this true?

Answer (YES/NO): NO